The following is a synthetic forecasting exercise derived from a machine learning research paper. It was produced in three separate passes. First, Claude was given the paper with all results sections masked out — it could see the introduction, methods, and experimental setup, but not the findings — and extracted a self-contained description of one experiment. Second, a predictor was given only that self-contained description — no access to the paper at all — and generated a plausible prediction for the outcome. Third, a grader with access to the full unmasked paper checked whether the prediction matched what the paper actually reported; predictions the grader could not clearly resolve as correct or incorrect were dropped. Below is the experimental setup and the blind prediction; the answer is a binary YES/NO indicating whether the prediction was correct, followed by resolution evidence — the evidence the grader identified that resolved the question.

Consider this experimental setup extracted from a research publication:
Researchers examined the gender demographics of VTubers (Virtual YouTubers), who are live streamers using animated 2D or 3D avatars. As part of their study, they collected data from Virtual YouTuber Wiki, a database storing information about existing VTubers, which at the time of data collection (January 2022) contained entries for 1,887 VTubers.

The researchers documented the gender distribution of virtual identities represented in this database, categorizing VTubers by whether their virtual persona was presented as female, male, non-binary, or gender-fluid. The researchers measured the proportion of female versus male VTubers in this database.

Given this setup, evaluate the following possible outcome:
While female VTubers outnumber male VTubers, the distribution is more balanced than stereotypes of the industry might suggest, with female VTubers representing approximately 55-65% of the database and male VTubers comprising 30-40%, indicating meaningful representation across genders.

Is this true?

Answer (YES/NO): NO